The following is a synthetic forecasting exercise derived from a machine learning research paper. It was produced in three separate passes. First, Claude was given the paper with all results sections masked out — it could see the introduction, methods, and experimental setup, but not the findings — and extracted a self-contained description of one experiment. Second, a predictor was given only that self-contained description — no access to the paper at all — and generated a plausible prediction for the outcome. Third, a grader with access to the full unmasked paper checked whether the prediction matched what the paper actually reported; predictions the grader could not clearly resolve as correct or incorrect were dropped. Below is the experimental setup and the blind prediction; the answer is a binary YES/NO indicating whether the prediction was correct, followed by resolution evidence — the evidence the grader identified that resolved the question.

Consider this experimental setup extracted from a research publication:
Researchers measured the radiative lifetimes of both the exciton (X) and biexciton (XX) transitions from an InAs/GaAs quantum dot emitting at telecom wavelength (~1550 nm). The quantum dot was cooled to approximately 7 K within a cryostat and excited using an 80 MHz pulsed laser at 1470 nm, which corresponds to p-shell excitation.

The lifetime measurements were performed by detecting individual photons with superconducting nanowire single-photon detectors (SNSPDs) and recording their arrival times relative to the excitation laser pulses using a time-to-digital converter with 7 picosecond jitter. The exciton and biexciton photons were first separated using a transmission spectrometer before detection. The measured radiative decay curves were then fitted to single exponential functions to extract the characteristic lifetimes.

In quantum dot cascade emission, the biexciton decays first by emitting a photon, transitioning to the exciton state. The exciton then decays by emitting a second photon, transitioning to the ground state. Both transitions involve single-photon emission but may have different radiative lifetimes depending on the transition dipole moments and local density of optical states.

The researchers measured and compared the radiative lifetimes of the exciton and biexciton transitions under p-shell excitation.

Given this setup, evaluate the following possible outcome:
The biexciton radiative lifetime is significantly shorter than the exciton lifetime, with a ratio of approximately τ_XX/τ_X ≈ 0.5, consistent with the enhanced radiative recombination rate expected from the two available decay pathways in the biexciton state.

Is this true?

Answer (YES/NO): NO